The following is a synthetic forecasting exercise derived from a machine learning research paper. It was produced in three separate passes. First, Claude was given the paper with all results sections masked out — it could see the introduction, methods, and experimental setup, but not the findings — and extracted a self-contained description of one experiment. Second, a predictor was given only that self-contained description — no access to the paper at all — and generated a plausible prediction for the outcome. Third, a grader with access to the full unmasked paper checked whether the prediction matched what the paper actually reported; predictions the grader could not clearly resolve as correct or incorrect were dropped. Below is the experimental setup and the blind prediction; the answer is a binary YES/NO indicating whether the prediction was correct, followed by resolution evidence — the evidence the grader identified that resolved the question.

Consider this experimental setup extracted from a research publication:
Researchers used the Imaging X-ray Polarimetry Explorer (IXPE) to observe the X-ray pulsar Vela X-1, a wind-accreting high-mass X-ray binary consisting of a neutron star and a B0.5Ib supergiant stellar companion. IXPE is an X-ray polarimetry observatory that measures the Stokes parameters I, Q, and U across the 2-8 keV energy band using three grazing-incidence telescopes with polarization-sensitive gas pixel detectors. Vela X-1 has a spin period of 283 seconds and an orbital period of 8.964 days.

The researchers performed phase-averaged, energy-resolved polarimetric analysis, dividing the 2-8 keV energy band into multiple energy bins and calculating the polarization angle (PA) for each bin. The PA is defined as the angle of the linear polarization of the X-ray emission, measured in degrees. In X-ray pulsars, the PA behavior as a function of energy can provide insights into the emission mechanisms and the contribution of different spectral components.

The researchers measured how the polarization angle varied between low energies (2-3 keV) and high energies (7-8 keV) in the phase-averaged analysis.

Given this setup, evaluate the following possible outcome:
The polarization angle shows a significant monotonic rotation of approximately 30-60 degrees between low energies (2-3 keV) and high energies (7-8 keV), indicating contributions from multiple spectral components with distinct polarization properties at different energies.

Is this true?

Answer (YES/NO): NO